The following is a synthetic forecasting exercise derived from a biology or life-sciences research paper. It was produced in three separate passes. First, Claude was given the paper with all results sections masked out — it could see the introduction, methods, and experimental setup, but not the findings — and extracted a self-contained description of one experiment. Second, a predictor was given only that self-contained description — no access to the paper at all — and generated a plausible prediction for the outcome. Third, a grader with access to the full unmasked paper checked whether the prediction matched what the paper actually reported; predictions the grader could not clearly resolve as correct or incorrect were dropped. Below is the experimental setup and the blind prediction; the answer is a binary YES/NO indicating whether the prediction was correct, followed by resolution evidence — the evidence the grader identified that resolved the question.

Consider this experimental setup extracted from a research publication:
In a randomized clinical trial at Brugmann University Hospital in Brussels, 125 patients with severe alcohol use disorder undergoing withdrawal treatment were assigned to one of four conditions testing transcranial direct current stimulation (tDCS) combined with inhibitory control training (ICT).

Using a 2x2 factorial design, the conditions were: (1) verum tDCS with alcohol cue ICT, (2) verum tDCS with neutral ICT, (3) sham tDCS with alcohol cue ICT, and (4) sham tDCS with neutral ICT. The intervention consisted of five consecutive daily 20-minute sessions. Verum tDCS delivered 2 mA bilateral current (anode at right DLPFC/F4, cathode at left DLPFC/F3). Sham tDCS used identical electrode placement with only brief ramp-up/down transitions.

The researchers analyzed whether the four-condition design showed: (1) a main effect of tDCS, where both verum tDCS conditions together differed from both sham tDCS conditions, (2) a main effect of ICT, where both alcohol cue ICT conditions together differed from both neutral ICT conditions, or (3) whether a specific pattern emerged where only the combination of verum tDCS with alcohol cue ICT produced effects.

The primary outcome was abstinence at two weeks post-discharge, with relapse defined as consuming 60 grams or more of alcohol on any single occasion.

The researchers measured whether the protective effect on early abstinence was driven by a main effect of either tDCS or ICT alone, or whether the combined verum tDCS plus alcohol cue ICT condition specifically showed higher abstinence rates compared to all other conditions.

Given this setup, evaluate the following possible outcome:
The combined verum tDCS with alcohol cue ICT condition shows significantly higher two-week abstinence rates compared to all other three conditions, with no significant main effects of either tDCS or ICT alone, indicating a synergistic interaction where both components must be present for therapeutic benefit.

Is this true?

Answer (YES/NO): NO